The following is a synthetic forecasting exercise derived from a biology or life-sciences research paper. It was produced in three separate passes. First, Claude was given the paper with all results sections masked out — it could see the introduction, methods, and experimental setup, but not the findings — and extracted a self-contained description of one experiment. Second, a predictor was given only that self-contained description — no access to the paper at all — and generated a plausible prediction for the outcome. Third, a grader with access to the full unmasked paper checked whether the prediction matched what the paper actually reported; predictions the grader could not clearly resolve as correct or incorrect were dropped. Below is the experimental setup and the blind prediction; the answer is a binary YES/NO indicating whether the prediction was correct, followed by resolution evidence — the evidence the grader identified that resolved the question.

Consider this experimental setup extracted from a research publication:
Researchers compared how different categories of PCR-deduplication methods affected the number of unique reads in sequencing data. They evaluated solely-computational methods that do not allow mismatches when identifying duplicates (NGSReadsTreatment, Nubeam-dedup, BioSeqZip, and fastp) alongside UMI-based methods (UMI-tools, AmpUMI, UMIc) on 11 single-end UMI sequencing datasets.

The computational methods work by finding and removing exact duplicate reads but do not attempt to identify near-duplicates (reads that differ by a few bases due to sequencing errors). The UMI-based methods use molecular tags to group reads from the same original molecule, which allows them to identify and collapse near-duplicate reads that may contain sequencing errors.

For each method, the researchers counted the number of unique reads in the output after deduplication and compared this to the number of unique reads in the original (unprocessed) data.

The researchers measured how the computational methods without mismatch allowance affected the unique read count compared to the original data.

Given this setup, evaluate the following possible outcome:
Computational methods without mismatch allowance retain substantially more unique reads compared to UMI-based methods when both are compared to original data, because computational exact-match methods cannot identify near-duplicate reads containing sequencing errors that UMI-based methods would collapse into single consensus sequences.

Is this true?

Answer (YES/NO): YES